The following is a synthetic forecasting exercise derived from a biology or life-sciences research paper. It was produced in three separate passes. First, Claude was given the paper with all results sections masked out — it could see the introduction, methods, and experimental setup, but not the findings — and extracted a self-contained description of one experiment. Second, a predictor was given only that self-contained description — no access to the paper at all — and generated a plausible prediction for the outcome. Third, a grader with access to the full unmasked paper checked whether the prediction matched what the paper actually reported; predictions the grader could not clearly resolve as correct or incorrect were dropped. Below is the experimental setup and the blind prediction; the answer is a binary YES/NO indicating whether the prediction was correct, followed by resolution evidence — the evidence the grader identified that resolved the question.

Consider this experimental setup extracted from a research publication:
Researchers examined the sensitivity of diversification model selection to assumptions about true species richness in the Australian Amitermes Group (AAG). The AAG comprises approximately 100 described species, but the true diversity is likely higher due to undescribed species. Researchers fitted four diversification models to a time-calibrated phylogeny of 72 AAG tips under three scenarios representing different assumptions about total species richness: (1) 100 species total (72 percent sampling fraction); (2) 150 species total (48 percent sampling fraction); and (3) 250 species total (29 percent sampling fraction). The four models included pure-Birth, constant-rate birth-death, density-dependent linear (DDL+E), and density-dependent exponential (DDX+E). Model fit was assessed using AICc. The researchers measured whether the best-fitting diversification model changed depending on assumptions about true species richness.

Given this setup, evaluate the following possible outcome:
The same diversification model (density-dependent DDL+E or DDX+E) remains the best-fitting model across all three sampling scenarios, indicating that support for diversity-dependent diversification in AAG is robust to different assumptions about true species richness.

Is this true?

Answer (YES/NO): YES